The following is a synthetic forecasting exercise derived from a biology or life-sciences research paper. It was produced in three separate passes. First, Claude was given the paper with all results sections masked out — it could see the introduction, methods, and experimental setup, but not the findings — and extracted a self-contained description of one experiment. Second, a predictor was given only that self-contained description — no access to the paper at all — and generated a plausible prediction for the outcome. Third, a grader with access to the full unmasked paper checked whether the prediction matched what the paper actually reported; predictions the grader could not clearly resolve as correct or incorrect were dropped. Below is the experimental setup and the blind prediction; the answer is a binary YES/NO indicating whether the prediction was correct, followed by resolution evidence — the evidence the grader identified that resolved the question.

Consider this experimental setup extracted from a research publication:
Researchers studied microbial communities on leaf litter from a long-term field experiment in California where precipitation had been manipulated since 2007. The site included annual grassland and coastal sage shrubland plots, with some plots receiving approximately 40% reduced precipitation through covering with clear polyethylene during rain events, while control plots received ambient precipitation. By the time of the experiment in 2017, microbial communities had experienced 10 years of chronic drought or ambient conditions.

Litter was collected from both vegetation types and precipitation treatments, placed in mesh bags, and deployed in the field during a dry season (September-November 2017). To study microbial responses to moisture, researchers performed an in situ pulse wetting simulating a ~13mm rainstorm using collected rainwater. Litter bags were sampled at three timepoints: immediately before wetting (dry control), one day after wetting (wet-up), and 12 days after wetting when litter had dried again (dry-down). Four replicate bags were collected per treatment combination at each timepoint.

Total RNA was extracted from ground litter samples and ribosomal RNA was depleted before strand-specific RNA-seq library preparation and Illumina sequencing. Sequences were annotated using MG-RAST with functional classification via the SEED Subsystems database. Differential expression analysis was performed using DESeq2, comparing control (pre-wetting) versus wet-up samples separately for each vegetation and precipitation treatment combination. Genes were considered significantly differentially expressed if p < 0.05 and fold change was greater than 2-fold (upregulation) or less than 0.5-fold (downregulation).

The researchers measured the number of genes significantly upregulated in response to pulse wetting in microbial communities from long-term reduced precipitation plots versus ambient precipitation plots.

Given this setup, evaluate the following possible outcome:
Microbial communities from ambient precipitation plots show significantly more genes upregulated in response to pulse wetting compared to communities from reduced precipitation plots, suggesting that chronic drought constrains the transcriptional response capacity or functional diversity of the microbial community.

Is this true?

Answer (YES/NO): NO